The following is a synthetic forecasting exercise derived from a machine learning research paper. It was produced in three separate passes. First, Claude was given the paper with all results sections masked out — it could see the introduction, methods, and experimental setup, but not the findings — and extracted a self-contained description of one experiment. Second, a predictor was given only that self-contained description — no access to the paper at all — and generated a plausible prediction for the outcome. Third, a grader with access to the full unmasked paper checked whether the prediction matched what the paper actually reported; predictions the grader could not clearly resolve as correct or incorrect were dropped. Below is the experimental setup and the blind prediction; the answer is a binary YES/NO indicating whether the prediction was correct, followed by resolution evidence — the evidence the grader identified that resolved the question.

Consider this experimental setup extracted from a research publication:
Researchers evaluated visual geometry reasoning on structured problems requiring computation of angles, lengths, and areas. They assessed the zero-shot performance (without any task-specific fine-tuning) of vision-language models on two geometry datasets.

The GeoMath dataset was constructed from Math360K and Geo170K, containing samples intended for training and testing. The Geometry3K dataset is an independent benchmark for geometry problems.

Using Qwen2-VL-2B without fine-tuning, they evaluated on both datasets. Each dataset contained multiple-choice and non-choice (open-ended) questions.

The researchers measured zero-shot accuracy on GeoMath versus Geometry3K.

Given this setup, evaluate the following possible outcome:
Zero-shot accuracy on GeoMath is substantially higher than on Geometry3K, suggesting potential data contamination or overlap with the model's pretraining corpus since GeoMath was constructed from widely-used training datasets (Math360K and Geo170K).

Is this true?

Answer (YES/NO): NO